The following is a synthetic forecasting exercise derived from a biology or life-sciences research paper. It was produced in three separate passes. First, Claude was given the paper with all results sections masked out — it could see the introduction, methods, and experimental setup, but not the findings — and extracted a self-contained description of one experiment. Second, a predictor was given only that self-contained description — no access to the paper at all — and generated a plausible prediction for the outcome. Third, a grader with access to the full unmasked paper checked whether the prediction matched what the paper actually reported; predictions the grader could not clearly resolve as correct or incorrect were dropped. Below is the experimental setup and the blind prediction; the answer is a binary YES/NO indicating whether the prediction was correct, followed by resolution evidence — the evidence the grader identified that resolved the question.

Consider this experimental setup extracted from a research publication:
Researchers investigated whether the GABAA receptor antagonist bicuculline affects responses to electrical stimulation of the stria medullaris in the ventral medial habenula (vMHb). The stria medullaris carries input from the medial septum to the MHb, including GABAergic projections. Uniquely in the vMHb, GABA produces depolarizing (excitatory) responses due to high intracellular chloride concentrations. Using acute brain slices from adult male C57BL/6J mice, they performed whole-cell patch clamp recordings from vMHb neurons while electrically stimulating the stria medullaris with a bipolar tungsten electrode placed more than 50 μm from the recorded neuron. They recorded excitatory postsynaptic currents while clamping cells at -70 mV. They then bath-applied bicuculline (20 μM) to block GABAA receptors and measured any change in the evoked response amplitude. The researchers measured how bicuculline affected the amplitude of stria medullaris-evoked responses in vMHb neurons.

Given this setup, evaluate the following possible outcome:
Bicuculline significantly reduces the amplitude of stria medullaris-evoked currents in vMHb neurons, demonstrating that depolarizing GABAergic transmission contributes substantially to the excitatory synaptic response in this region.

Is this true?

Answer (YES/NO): YES